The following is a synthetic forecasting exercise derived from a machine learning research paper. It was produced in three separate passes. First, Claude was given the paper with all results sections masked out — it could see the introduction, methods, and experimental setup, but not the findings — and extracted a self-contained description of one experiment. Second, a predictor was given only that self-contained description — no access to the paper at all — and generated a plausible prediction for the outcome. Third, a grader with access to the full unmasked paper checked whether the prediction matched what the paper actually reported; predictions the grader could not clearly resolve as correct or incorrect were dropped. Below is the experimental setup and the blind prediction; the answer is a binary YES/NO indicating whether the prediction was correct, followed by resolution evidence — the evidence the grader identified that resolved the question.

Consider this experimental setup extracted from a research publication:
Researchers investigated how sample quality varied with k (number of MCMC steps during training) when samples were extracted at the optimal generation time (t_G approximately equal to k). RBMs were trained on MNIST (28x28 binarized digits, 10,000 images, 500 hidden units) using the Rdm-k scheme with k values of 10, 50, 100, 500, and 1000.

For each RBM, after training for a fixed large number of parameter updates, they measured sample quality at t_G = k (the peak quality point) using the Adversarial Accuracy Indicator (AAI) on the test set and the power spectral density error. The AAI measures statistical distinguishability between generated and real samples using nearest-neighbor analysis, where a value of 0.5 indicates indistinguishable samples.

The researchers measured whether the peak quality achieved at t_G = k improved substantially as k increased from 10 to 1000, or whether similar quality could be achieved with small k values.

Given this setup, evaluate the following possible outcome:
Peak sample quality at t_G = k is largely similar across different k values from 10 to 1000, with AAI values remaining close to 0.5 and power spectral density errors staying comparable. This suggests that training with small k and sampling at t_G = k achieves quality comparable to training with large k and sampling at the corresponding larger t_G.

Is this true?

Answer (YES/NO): YES